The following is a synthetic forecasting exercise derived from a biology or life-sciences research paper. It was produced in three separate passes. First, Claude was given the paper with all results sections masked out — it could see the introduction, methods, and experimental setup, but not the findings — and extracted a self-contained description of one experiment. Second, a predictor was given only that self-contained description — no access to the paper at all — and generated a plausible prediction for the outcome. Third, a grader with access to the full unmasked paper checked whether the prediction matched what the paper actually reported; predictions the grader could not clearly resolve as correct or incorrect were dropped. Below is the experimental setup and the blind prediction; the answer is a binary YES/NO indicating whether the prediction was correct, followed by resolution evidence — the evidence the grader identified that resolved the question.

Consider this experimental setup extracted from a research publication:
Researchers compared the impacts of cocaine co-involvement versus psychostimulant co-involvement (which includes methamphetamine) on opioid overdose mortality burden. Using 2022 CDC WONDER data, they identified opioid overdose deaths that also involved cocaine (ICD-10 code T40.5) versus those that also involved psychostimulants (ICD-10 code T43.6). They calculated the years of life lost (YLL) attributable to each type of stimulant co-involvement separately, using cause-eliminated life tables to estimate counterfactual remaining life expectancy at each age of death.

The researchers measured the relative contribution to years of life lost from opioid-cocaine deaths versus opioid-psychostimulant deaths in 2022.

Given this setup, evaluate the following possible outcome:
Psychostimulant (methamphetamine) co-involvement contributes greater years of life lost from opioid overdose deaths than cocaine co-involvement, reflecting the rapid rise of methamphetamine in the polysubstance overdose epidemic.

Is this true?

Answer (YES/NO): YES